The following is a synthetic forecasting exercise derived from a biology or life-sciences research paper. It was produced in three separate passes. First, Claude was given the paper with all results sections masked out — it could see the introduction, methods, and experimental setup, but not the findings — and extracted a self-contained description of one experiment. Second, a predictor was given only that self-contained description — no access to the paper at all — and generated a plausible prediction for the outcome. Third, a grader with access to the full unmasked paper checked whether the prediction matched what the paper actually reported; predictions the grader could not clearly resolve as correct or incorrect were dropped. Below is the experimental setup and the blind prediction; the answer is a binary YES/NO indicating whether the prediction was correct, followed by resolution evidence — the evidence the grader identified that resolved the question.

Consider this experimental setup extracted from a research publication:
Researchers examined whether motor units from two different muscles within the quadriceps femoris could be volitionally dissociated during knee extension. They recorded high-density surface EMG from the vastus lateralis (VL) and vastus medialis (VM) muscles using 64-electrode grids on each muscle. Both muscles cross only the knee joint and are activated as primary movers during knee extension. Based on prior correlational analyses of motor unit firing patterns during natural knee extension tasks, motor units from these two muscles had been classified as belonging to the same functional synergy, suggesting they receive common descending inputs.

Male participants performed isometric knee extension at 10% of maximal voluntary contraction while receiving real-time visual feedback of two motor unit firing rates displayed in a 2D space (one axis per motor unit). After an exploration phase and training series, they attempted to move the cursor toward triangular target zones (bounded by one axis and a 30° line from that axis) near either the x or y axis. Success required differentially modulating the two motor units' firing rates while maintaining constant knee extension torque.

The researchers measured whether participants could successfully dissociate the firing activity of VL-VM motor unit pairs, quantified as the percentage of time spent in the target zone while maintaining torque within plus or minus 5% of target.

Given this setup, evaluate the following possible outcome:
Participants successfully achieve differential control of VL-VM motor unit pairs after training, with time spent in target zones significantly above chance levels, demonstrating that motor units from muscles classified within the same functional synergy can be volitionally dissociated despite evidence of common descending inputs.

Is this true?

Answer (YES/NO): NO